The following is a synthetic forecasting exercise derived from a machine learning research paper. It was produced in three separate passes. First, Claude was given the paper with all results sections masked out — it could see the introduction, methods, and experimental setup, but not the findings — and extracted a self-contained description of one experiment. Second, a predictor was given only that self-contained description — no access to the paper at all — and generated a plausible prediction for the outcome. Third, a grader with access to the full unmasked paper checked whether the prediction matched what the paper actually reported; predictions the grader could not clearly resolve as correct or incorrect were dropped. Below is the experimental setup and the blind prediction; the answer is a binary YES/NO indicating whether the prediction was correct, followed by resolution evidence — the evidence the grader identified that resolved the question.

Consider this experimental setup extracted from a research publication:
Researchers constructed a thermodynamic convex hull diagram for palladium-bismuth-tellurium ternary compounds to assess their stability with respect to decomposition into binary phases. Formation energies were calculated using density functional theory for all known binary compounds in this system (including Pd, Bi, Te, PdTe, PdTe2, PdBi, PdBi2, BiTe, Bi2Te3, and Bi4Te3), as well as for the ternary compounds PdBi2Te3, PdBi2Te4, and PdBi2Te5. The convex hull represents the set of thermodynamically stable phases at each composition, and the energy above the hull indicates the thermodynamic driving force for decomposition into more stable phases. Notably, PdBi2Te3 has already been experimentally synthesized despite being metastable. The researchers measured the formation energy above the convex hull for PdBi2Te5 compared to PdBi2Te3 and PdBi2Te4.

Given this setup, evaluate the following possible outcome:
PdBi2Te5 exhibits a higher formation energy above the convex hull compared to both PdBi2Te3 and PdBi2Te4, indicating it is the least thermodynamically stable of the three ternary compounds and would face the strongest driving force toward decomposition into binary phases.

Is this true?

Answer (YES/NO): NO